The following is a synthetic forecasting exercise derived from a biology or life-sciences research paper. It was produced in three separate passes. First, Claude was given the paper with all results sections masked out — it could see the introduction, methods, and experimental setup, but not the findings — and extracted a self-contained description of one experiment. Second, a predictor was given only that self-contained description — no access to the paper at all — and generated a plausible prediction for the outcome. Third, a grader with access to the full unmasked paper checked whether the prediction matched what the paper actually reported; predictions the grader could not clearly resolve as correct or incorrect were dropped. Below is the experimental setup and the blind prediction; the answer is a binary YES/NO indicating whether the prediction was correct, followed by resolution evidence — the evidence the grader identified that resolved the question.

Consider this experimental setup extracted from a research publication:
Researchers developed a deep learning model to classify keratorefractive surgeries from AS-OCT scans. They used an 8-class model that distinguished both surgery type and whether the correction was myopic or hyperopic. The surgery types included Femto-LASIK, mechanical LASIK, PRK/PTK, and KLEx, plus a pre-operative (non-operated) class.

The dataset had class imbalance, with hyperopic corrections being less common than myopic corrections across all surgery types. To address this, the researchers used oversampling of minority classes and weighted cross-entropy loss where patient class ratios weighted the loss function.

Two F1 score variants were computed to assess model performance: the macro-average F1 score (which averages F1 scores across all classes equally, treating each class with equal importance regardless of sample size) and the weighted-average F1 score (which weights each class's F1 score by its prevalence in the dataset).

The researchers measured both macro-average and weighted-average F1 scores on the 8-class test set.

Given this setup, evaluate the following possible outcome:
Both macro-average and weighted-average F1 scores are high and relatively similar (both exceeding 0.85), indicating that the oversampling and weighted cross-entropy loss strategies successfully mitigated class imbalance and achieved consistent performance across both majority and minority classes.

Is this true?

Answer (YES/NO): NO